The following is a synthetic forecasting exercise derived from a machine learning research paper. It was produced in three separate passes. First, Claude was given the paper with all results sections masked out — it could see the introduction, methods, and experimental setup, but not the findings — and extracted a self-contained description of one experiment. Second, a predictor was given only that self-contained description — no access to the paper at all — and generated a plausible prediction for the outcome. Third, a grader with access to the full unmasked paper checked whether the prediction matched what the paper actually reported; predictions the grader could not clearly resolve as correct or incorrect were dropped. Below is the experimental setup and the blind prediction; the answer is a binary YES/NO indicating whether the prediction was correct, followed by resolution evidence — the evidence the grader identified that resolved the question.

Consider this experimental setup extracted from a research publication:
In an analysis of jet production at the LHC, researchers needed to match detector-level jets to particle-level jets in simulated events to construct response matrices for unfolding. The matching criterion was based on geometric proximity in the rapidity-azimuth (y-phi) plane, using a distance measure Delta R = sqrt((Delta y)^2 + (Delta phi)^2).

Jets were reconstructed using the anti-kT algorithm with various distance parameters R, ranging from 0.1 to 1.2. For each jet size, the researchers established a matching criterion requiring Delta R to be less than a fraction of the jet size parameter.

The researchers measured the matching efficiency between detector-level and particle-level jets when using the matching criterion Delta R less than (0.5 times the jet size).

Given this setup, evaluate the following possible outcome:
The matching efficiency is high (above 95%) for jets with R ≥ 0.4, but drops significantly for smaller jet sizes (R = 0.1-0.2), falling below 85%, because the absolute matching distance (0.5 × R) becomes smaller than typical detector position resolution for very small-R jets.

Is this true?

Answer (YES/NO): NO